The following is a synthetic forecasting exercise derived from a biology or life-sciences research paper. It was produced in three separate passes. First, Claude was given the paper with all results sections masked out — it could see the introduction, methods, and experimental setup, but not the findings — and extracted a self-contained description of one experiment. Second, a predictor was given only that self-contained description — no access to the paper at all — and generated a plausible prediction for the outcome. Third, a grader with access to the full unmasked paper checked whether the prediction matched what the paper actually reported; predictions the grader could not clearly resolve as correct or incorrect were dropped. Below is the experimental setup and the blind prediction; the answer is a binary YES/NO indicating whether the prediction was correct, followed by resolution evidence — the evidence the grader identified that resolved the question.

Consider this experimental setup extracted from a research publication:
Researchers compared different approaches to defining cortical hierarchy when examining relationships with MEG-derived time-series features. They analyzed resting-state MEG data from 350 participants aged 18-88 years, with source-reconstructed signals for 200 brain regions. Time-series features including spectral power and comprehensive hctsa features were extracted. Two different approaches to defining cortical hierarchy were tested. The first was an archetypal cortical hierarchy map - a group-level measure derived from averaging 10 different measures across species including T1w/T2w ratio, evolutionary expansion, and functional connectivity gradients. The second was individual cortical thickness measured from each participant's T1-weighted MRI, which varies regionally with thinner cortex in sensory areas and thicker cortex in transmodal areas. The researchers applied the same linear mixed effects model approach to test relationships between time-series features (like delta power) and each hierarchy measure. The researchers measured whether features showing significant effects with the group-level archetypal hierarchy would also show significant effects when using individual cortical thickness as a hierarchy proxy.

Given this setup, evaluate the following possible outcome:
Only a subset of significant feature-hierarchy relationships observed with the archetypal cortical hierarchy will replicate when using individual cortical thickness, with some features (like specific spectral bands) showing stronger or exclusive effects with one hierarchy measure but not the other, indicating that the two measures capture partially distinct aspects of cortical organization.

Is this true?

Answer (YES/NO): YES